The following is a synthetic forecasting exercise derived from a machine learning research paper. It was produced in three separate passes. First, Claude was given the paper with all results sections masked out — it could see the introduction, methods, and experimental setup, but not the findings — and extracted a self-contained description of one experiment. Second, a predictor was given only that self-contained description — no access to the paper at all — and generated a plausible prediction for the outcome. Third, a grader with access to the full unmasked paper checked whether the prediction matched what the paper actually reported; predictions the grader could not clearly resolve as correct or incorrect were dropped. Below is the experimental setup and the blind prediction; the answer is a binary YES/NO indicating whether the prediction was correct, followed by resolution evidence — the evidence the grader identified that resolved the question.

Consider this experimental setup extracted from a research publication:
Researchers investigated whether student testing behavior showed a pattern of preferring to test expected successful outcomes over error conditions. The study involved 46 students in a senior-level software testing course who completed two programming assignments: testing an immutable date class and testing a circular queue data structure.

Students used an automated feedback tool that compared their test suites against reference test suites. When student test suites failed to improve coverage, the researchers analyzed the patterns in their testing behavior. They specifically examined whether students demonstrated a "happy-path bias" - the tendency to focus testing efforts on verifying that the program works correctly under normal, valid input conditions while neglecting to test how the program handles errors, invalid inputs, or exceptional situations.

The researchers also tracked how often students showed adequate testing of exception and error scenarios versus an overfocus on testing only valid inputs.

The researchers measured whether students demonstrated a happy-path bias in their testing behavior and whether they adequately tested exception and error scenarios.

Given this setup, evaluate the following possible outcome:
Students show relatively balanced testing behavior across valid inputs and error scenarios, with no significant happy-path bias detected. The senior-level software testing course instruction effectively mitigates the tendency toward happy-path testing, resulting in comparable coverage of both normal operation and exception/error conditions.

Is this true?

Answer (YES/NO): NO